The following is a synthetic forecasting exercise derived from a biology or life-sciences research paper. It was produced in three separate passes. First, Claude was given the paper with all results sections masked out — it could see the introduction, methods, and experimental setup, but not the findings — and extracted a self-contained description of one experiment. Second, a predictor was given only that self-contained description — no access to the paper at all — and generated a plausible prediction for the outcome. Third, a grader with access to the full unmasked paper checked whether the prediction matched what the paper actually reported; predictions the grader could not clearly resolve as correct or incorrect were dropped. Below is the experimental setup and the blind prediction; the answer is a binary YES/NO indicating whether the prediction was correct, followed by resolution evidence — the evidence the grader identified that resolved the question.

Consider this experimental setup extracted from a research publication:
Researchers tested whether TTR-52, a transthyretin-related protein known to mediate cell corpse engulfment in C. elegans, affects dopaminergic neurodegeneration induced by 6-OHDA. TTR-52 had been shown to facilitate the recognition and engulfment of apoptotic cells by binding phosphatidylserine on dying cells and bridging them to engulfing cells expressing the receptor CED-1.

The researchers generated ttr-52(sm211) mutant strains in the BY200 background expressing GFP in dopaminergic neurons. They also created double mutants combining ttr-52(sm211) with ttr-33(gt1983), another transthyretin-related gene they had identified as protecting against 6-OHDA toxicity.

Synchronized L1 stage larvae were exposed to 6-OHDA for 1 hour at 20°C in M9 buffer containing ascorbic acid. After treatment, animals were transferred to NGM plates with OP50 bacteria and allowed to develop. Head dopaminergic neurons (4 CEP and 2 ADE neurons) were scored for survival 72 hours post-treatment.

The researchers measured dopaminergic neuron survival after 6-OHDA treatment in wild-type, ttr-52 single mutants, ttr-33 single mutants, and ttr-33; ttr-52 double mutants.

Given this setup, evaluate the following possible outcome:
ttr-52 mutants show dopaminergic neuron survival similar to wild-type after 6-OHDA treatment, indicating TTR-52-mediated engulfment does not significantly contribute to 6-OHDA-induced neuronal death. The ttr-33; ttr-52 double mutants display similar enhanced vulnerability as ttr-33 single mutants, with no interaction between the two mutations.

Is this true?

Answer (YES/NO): YES